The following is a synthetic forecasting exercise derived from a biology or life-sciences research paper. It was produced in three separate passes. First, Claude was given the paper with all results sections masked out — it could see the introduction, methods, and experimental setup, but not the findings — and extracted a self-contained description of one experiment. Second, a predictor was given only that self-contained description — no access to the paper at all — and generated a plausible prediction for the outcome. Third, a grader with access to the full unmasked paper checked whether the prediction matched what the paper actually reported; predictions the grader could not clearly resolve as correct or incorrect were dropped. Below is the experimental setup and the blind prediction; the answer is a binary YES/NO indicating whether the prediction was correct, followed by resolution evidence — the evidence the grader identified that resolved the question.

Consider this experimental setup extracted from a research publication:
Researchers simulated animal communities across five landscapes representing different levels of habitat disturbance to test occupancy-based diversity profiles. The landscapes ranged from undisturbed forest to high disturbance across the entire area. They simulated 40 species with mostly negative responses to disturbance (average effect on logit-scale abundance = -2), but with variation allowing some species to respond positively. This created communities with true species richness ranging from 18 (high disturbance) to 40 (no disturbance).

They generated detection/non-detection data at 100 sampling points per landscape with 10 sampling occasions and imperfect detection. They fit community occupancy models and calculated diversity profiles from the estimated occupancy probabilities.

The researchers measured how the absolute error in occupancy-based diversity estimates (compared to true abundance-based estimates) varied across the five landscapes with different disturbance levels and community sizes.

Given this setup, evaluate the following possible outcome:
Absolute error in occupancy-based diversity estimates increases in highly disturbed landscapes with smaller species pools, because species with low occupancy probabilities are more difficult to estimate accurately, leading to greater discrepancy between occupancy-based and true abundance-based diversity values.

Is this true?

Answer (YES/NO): NO